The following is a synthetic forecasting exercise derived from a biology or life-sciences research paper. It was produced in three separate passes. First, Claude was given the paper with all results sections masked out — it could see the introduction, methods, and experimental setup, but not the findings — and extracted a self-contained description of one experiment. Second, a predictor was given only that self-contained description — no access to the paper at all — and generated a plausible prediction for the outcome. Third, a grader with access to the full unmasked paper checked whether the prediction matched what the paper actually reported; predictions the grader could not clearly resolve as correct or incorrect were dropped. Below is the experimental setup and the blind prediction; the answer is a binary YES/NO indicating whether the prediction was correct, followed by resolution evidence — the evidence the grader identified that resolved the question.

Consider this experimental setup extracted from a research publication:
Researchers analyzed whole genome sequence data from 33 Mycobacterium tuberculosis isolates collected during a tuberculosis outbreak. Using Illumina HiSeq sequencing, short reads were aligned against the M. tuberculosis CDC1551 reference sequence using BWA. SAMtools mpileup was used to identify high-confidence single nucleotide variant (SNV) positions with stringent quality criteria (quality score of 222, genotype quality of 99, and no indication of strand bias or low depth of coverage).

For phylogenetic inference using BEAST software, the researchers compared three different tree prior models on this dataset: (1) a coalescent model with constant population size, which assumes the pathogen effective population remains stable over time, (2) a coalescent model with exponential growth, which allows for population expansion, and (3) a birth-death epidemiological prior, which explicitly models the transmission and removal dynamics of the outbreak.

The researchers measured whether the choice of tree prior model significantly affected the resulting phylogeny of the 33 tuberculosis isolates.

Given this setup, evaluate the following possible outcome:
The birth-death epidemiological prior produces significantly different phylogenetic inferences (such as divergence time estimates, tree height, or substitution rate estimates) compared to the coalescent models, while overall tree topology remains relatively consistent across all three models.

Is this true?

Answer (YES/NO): NO